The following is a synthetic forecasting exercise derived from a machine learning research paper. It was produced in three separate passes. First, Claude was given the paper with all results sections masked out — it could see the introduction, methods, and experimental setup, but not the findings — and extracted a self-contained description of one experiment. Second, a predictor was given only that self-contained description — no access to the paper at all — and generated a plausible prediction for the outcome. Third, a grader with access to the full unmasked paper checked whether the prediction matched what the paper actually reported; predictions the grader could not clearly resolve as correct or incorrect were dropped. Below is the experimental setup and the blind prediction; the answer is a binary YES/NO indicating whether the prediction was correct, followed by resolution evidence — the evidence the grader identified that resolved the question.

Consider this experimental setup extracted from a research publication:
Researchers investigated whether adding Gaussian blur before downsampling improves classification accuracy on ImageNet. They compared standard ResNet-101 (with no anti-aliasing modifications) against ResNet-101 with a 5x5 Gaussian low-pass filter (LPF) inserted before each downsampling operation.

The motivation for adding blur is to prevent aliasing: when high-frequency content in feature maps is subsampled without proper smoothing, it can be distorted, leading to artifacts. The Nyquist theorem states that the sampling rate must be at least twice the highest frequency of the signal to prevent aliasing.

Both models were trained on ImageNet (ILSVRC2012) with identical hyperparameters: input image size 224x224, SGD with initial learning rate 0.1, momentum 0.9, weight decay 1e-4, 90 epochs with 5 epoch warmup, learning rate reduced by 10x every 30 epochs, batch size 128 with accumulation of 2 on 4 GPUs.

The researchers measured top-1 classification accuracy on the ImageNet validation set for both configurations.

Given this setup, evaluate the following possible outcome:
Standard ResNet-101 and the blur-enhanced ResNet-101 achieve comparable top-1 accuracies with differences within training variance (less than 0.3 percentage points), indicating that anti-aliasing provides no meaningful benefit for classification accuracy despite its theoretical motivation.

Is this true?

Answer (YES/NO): YES